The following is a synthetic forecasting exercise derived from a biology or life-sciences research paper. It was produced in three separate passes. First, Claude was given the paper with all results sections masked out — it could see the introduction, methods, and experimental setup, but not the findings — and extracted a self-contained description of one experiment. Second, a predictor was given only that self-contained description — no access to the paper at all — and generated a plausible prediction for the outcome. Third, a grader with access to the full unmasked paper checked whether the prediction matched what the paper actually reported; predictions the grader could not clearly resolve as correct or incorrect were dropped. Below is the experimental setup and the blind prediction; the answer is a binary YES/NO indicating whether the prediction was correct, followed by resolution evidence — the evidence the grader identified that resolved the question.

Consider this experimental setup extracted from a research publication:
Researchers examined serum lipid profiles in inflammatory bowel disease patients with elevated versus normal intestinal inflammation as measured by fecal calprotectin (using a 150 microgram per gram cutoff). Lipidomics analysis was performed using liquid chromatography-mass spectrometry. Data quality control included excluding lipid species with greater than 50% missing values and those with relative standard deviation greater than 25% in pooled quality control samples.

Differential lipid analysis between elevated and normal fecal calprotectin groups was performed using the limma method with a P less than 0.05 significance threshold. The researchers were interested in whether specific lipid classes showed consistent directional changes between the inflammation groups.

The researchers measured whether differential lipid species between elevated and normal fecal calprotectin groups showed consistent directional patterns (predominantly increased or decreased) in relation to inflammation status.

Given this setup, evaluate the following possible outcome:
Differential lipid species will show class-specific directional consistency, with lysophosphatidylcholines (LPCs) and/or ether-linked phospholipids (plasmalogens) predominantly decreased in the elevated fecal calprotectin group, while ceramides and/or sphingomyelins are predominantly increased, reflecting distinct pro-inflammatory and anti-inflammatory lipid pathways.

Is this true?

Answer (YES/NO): NO